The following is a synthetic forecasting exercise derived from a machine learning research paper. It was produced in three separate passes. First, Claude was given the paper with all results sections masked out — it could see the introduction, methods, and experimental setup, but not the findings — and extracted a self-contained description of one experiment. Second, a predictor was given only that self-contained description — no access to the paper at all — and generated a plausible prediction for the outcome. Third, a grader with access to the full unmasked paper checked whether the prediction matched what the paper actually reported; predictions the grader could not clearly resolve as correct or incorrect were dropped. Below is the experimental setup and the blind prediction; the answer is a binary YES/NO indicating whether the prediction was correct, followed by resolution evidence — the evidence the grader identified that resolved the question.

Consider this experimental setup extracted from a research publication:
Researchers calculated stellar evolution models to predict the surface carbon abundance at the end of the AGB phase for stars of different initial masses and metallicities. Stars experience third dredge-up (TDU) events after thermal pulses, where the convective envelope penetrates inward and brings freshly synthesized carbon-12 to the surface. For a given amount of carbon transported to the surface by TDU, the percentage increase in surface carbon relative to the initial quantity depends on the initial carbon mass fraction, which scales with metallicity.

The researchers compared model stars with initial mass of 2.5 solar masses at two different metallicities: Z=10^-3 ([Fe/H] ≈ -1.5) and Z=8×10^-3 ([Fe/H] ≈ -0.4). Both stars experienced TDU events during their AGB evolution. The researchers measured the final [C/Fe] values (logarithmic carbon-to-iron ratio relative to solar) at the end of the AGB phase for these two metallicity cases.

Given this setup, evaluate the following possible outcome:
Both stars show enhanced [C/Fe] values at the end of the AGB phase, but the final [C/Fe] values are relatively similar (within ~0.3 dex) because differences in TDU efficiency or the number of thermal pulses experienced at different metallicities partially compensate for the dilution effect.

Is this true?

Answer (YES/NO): NO